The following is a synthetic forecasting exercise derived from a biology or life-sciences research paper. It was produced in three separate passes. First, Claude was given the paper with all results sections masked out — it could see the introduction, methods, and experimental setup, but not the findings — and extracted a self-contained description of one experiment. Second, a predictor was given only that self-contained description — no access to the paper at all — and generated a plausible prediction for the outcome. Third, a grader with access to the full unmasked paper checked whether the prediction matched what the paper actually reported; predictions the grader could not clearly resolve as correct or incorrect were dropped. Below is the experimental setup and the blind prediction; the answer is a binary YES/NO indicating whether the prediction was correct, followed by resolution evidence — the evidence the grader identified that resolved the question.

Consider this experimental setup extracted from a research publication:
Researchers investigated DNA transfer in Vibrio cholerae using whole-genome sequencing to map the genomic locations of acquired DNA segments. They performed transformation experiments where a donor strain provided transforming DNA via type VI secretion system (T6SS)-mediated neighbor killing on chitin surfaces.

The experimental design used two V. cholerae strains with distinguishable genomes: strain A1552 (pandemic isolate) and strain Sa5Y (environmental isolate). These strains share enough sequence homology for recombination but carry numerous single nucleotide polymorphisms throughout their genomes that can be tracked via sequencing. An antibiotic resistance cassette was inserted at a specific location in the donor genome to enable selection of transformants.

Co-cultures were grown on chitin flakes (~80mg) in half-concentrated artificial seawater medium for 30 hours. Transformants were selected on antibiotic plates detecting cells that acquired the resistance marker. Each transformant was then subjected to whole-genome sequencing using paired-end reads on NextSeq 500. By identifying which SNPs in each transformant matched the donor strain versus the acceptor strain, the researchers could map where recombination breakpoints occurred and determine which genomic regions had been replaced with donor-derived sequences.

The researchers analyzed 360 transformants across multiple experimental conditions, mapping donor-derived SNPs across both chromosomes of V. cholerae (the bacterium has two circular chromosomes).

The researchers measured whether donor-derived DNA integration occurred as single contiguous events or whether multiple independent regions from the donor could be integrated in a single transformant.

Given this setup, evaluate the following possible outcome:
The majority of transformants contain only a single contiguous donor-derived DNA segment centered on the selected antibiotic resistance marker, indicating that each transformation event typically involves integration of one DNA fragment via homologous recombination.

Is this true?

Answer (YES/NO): NO